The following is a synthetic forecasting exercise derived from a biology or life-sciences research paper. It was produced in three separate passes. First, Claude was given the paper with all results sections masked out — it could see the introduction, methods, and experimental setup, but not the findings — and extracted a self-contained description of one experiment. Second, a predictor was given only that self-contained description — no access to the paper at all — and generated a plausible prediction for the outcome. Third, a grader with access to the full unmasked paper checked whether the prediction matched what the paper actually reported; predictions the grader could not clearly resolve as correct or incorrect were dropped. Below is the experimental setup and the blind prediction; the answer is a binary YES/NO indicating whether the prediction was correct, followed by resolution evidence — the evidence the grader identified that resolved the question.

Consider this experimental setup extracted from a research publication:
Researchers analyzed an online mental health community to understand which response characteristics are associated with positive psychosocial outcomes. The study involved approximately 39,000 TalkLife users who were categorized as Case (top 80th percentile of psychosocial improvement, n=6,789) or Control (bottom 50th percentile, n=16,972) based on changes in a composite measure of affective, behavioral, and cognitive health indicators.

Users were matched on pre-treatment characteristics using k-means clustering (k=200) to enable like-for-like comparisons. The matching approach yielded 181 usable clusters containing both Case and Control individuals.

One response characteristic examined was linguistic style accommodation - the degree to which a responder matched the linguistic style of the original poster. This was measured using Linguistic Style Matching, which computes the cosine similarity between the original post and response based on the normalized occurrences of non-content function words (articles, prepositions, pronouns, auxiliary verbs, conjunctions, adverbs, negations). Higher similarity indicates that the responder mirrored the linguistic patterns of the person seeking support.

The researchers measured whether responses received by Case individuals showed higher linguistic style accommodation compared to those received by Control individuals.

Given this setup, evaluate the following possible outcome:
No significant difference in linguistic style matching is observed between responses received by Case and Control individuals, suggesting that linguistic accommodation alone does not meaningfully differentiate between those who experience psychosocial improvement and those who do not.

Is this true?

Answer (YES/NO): NO